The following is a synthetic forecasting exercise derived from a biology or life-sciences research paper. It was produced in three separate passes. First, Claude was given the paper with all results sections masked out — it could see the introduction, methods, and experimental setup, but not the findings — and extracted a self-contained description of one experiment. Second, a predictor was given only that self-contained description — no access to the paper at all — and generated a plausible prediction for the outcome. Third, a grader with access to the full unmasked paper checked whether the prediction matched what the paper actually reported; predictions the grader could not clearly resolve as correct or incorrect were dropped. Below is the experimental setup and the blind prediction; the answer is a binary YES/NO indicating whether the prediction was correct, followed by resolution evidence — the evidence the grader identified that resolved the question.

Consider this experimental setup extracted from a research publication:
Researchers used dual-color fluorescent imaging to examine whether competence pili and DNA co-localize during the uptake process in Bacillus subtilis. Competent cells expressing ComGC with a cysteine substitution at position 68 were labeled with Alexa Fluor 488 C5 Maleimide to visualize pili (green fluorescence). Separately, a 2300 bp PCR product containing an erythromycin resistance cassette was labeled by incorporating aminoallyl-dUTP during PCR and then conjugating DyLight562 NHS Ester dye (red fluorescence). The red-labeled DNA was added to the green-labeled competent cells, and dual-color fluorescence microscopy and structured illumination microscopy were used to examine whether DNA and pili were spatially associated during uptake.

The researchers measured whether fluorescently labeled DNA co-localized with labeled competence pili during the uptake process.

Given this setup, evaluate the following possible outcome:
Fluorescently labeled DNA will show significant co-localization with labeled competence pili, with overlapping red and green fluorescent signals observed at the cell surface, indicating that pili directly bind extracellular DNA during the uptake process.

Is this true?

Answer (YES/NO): NO